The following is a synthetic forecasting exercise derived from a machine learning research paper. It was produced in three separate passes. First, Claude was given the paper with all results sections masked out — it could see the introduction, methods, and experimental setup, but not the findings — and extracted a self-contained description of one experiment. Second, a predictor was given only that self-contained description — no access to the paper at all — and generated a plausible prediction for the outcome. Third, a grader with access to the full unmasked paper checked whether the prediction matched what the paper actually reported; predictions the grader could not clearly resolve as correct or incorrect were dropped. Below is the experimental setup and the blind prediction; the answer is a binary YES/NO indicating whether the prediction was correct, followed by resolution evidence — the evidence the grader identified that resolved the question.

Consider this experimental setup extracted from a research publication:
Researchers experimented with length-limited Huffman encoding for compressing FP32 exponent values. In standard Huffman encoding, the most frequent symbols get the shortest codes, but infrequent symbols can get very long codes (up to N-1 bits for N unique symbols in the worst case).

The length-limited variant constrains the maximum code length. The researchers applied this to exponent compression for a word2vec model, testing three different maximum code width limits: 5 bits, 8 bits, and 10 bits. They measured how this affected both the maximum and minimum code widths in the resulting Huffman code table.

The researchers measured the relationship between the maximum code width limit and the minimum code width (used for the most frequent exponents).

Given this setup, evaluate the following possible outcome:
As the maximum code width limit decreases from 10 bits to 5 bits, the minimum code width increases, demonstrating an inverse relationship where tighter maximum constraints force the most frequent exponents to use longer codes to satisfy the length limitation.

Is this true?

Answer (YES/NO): YES